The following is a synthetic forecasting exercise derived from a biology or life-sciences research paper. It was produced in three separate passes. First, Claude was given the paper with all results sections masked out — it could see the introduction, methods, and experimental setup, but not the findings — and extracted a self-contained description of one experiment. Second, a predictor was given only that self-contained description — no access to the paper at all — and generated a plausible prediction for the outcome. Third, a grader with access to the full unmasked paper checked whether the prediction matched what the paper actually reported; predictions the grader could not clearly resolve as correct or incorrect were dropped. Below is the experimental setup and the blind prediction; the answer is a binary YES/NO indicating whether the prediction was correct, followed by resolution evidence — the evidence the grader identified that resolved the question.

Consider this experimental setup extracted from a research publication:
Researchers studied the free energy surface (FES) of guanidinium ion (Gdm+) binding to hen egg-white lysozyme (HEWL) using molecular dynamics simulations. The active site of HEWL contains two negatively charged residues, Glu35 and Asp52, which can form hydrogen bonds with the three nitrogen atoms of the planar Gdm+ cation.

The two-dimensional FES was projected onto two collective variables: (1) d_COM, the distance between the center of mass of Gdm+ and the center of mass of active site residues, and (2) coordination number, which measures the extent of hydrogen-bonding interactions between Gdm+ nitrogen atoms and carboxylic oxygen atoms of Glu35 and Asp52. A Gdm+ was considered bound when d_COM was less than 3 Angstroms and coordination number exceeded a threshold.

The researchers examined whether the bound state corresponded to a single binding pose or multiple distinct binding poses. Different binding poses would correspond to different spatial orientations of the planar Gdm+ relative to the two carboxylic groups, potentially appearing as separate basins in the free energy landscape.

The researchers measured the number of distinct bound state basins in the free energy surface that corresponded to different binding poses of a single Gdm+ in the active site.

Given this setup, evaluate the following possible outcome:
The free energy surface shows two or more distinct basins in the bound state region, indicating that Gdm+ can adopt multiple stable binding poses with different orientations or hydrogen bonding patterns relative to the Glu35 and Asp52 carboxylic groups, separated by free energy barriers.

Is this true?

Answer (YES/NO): YES